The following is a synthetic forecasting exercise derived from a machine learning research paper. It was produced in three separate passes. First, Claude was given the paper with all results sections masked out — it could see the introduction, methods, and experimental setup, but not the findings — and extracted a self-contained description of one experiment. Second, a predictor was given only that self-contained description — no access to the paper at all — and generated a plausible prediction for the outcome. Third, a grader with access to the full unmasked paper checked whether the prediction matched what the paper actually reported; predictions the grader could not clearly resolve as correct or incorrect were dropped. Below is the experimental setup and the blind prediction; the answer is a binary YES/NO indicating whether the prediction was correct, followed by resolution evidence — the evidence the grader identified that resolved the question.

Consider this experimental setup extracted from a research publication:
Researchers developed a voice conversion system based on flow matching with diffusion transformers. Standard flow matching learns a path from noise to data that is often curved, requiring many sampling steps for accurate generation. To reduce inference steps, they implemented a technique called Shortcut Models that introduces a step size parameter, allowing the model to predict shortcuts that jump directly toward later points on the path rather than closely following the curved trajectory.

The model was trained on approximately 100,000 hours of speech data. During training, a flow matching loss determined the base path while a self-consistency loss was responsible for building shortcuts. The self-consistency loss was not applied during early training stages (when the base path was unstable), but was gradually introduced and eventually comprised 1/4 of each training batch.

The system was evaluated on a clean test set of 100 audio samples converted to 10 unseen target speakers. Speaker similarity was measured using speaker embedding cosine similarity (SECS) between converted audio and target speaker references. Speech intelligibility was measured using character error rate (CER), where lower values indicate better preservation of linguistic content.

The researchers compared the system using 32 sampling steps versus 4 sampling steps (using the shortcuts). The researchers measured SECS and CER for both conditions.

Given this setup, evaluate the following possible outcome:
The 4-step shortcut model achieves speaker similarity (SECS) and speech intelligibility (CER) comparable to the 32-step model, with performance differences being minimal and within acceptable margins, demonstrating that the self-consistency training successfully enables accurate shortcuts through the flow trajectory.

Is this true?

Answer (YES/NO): YES